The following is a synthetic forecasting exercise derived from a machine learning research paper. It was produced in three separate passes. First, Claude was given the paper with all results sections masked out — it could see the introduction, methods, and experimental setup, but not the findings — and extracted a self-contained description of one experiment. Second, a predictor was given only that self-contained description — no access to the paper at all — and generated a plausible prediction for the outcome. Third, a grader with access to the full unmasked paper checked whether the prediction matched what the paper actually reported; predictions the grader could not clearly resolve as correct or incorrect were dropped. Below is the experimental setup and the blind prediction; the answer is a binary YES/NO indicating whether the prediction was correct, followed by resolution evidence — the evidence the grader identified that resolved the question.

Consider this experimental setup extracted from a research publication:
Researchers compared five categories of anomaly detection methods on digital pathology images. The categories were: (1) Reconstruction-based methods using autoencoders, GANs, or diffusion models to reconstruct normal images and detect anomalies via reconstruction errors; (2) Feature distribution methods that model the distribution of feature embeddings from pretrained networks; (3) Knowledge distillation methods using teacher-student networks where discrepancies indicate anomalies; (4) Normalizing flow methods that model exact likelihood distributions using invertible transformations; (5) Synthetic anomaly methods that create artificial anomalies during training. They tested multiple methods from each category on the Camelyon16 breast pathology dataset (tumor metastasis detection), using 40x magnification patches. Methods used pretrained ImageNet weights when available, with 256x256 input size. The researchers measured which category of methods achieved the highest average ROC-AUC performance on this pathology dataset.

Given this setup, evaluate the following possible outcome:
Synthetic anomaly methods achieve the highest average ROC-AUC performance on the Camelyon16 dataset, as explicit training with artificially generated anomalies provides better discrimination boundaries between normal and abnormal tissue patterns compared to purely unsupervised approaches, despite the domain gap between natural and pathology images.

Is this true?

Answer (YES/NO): NO